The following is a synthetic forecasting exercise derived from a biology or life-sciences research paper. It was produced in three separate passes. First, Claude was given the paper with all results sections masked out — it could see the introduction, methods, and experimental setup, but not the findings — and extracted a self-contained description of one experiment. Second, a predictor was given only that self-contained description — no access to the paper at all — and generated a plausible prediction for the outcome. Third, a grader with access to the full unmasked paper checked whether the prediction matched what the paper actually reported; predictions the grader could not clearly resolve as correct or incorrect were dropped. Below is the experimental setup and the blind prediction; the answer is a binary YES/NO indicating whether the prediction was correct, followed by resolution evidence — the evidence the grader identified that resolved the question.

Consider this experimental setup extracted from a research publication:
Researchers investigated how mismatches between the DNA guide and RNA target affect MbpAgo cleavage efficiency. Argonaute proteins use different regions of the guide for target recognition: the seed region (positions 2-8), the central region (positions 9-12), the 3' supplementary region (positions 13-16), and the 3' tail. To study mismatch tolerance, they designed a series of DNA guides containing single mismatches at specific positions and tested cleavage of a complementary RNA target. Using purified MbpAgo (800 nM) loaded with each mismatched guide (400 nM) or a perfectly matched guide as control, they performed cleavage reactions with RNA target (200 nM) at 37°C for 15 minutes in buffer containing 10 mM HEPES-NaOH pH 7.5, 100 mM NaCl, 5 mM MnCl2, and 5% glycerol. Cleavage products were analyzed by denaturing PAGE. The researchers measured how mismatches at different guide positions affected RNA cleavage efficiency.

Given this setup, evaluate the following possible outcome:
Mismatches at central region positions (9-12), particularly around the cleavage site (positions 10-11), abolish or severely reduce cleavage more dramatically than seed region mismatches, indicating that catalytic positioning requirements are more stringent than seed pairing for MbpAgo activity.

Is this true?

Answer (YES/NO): NO